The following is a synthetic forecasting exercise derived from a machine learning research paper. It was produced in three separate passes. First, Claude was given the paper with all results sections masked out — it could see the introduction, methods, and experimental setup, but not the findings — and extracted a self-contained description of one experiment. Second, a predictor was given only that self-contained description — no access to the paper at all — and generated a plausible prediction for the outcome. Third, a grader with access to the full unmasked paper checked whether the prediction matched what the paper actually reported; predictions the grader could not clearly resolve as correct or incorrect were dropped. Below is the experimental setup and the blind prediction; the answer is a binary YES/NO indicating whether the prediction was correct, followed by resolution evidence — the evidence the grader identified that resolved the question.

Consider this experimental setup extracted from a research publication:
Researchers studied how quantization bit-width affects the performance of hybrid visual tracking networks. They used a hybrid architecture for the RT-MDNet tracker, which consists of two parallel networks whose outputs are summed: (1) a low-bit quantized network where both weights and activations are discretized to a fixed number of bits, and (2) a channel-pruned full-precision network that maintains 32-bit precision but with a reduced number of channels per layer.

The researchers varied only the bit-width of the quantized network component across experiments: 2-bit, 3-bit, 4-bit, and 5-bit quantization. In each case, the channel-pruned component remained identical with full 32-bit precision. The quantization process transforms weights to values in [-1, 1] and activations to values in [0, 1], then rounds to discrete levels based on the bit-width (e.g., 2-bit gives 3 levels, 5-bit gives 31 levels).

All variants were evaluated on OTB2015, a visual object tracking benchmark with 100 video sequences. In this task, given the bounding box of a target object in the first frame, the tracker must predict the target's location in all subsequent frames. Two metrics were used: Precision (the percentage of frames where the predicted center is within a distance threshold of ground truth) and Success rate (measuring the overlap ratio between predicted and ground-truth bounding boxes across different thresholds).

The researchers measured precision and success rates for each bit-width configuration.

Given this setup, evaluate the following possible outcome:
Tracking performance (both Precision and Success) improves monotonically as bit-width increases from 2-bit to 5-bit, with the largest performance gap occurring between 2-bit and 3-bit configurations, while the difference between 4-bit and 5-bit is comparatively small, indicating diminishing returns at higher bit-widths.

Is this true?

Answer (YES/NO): NO